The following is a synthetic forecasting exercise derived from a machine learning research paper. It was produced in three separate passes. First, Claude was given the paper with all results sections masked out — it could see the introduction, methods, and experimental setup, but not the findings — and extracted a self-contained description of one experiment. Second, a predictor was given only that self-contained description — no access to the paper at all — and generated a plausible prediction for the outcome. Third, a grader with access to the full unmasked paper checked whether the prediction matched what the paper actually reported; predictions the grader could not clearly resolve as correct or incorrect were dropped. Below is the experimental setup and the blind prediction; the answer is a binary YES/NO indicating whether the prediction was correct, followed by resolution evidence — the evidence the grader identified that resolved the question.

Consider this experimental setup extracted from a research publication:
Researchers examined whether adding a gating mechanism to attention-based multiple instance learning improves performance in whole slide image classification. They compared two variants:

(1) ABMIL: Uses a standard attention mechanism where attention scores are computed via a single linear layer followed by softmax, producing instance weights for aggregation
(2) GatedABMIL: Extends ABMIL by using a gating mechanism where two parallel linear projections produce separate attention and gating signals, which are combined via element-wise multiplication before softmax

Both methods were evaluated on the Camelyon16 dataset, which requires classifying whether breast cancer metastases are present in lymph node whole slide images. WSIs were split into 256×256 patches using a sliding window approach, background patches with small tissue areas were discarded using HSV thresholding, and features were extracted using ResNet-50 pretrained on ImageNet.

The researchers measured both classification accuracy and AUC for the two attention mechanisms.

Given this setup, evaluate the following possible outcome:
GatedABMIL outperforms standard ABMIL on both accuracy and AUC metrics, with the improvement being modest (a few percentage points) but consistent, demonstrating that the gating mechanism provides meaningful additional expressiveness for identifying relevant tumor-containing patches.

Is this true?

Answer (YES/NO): NO